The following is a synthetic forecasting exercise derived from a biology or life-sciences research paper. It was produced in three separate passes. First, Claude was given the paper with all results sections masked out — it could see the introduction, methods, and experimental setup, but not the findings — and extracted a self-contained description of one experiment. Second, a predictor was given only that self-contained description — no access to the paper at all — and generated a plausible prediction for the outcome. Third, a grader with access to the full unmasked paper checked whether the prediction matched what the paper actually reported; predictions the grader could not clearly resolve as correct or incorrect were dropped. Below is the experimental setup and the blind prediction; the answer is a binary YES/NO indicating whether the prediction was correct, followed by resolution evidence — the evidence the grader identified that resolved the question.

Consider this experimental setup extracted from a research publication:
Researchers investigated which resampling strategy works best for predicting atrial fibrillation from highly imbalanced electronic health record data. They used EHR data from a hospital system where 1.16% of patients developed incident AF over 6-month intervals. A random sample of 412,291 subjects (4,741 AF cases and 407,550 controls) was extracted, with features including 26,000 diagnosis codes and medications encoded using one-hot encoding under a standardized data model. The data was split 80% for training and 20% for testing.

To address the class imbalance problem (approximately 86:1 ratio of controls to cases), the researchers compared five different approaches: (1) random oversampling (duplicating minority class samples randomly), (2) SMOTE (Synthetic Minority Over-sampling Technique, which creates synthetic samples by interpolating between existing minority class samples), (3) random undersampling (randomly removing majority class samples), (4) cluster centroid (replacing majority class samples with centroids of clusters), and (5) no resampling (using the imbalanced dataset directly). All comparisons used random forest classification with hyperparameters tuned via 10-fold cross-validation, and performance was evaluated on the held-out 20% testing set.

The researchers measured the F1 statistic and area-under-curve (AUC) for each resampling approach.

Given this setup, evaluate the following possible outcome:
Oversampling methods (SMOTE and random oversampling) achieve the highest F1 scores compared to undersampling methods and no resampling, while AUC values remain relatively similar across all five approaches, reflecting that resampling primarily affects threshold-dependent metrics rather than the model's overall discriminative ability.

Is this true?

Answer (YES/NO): NO